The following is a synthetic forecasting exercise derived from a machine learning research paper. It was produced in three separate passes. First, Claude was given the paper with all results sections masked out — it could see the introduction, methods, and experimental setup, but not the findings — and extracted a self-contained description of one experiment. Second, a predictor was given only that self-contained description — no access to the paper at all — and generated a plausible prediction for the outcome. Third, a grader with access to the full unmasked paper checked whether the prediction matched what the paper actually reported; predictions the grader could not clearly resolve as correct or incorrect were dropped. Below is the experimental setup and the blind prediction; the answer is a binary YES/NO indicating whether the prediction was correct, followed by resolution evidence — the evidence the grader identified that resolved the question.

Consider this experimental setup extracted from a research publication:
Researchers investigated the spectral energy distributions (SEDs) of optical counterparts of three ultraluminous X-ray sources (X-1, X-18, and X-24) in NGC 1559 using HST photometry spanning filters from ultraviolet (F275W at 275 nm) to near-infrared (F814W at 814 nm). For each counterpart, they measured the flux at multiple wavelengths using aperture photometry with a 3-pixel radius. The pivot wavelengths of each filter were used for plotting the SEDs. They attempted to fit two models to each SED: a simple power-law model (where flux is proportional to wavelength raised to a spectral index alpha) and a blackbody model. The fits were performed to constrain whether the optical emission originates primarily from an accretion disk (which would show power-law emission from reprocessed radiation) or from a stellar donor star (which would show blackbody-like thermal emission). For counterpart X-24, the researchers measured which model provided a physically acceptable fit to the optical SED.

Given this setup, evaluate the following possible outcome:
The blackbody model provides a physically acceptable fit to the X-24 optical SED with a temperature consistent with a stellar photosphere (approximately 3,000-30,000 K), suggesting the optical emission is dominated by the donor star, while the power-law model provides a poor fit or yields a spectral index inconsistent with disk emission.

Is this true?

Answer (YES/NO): YES